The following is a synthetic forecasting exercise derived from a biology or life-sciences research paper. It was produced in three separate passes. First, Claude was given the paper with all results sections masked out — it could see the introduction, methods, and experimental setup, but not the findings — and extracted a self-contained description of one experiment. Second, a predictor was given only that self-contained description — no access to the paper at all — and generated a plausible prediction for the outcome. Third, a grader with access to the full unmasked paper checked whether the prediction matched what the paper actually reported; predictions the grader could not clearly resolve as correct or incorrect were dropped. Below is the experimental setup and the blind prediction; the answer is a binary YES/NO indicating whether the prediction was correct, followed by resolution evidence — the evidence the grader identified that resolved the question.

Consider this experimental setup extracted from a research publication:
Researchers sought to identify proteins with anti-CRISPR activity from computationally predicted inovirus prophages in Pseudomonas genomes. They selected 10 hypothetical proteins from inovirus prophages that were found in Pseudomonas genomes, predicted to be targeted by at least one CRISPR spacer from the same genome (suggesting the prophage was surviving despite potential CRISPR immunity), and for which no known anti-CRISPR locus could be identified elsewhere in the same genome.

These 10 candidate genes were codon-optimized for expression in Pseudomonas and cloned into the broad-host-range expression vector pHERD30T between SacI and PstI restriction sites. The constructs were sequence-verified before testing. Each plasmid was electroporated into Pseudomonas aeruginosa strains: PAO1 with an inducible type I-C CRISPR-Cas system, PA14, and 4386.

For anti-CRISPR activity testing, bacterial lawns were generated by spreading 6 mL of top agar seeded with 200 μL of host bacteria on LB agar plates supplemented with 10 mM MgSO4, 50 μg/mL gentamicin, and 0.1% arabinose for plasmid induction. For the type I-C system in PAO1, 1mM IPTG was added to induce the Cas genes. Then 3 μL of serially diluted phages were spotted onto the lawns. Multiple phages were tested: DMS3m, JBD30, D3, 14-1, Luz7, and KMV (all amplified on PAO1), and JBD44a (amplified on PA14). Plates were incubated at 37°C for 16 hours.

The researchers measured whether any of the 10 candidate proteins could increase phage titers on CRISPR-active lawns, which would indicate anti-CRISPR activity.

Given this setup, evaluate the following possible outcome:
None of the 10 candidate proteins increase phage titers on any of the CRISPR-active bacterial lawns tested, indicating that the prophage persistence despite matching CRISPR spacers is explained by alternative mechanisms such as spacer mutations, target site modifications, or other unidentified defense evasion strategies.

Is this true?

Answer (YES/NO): YES